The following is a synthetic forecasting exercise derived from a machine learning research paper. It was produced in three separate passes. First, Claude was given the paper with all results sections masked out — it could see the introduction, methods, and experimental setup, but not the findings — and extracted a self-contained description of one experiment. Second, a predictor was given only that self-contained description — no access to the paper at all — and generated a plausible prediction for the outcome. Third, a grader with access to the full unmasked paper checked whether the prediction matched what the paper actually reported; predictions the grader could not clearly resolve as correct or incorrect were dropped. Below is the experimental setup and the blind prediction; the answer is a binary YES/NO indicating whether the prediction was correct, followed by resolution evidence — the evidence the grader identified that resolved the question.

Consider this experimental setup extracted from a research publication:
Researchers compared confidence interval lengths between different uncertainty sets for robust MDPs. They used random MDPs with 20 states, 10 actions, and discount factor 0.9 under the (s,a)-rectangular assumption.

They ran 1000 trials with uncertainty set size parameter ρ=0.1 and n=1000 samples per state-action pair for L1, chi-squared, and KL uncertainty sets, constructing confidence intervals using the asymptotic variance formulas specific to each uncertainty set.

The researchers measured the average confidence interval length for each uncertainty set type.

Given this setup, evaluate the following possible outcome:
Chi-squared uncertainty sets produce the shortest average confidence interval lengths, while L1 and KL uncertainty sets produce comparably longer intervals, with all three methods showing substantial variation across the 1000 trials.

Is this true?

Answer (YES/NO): NO